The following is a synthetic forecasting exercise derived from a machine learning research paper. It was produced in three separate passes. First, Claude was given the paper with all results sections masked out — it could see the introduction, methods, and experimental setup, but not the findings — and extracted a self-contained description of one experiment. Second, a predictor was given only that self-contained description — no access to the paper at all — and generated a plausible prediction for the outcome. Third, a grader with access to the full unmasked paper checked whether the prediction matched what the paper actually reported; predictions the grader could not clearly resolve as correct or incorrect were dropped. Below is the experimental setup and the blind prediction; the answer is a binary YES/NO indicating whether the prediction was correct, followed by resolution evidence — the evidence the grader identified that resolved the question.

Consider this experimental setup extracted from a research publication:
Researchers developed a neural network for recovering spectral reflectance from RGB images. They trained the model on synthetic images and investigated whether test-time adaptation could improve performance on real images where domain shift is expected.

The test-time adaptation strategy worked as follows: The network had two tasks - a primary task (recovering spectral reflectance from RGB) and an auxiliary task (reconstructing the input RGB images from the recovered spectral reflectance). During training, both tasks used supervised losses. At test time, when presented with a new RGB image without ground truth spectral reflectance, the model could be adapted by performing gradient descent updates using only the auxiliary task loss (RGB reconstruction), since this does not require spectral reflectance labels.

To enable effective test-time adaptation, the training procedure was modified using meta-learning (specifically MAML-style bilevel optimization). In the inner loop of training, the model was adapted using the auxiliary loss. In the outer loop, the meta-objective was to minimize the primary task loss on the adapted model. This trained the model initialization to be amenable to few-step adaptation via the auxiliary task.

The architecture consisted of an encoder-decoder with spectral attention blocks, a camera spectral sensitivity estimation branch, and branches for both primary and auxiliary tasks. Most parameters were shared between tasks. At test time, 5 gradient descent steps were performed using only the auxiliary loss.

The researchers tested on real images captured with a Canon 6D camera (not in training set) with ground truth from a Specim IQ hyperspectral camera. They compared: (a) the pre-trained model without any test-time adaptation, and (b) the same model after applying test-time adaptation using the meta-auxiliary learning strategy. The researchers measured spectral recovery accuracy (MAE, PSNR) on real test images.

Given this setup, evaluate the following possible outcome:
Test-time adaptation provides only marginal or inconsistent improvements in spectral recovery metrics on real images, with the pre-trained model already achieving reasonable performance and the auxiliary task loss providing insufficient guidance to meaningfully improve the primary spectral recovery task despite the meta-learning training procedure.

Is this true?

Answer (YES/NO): NO